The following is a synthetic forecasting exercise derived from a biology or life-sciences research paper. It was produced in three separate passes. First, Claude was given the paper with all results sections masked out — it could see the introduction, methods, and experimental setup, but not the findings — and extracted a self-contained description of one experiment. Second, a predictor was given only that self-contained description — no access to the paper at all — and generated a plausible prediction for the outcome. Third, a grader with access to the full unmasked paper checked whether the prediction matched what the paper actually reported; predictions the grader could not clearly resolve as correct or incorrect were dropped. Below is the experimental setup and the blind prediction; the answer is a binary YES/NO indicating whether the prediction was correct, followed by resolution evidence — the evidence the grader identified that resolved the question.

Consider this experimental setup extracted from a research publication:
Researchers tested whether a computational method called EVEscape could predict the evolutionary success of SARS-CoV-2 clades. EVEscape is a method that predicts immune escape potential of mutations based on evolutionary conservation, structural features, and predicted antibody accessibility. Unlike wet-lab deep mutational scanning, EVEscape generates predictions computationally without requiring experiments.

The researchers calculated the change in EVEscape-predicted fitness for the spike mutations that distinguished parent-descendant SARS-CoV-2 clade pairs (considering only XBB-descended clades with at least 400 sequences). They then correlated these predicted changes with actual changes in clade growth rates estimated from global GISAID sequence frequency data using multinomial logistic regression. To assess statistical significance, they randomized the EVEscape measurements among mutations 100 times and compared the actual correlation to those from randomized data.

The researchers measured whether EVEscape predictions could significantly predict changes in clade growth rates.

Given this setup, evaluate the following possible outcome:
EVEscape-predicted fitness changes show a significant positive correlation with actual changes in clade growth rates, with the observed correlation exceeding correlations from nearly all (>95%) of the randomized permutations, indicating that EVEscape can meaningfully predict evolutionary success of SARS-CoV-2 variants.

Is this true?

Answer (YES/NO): NO